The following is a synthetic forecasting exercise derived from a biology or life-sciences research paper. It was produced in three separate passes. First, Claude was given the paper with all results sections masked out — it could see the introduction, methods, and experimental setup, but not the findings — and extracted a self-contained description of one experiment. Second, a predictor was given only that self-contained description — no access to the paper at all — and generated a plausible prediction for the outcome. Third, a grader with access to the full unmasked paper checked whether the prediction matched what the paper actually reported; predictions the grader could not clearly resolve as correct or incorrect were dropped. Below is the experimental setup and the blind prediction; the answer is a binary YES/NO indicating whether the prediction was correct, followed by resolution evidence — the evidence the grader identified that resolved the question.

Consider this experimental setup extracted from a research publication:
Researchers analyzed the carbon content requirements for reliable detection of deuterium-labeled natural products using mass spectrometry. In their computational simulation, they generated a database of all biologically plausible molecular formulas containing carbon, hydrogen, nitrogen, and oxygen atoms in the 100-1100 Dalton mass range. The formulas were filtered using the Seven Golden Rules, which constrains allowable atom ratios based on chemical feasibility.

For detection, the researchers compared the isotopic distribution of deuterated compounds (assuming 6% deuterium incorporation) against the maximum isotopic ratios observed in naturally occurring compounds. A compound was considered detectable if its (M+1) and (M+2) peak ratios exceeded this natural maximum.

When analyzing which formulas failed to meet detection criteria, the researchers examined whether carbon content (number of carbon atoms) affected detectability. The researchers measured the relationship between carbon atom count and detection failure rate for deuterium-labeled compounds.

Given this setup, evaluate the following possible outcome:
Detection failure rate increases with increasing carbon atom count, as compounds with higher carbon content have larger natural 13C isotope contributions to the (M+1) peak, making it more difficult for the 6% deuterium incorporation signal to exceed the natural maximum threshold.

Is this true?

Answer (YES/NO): NO